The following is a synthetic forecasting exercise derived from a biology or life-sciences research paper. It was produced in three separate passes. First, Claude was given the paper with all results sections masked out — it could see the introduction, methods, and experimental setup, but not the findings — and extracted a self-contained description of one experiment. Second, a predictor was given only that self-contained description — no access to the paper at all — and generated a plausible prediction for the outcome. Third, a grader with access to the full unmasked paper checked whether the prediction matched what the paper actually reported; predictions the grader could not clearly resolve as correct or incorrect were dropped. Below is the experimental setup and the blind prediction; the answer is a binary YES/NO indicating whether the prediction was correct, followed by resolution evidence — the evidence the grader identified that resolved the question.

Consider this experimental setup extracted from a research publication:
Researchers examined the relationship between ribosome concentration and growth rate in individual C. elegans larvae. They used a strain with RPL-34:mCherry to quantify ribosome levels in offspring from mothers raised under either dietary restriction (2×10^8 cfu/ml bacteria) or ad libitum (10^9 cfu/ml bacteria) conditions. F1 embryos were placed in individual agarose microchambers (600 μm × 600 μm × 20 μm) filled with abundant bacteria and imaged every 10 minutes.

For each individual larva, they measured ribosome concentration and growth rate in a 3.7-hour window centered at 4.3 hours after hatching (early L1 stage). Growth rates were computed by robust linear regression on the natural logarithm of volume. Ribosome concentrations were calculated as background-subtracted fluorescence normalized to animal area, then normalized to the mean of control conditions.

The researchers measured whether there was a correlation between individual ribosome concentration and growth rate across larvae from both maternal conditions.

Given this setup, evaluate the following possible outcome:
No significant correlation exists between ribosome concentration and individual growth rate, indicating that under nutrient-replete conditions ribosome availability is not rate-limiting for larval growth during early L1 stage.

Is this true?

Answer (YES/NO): NO